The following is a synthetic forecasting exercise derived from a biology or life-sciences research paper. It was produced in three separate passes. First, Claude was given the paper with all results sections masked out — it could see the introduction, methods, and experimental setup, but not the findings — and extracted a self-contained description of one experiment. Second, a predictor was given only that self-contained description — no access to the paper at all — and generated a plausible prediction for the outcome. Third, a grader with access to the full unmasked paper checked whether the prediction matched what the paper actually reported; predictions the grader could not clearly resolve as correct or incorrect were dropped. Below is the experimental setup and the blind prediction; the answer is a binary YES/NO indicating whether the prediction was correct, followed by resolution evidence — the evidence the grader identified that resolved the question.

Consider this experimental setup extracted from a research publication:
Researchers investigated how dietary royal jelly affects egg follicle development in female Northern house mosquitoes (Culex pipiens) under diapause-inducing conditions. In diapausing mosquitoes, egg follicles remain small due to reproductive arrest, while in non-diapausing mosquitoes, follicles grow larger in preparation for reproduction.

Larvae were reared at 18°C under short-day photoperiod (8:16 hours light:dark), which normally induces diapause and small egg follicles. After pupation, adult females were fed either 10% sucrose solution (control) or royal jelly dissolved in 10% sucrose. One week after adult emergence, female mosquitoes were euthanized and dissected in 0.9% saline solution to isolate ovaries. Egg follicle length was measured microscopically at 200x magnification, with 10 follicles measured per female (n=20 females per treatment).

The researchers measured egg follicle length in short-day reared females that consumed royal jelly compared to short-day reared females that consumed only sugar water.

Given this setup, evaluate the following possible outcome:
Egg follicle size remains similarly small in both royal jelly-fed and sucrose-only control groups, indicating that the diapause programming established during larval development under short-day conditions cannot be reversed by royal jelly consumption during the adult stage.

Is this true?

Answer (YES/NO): YES